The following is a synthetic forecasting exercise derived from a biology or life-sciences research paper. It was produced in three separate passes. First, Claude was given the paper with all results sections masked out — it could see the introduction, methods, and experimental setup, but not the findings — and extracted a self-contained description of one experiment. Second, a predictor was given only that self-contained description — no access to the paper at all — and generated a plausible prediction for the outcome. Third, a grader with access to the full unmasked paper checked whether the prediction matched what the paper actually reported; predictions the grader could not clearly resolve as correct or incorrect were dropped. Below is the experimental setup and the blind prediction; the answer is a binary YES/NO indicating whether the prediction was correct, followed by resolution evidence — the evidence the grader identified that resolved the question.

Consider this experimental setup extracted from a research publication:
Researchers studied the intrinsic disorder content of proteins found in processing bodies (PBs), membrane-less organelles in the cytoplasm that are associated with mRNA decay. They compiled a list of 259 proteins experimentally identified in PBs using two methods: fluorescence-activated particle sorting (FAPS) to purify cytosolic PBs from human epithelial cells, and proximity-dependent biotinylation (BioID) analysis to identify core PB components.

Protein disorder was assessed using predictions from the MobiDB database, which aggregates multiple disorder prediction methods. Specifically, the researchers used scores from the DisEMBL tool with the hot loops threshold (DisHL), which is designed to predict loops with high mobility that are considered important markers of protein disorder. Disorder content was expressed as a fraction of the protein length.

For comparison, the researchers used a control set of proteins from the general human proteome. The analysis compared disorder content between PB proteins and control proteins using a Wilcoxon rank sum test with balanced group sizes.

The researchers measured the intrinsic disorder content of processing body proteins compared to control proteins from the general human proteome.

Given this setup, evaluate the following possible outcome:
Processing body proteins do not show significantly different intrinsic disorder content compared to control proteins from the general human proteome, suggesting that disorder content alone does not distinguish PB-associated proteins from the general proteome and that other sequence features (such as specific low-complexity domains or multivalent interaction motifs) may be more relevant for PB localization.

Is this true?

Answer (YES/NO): NO